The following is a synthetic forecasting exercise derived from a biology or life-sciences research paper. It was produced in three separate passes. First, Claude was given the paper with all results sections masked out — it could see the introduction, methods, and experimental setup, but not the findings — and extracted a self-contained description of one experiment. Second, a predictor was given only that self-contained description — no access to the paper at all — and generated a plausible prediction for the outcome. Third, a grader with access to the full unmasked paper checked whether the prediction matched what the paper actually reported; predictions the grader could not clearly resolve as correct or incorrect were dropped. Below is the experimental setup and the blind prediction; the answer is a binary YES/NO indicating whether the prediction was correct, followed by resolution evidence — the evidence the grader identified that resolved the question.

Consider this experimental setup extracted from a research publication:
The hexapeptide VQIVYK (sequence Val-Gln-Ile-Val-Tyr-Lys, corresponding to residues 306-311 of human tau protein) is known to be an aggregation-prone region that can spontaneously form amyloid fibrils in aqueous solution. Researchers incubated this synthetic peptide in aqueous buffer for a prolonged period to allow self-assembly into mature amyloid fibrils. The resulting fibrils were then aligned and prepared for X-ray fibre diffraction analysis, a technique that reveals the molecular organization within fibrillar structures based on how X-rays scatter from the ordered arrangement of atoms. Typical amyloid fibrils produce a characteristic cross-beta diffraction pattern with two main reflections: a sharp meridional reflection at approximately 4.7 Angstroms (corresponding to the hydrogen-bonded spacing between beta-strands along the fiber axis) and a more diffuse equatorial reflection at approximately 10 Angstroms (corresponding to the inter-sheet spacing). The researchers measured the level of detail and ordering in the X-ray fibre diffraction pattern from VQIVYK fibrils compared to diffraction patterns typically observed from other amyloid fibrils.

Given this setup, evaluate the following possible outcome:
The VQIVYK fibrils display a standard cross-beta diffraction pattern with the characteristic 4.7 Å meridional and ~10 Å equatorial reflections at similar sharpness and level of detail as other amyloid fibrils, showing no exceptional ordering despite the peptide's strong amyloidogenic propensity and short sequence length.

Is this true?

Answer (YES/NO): NO